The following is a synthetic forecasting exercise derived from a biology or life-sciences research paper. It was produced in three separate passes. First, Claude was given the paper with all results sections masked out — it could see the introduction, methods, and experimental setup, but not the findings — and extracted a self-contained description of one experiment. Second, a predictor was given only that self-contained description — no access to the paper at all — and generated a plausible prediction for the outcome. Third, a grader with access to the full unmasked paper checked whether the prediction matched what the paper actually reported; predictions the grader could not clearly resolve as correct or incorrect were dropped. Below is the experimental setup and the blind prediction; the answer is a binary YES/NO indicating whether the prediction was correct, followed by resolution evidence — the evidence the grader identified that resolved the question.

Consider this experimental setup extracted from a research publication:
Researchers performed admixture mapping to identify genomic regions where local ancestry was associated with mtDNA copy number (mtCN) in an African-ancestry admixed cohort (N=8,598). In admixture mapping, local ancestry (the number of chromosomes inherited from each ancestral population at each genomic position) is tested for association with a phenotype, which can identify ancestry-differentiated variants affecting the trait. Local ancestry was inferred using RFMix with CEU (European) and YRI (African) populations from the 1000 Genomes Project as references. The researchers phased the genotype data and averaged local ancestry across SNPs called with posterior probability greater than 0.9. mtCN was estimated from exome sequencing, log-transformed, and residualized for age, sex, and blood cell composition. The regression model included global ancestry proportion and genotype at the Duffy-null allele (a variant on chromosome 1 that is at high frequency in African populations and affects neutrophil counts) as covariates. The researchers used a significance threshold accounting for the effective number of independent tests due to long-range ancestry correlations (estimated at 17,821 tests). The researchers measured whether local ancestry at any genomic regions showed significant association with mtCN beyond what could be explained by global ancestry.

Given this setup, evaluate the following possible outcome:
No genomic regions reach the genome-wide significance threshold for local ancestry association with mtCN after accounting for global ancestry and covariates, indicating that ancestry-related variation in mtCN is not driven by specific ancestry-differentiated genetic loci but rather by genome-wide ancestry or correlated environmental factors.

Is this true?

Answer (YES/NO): NO